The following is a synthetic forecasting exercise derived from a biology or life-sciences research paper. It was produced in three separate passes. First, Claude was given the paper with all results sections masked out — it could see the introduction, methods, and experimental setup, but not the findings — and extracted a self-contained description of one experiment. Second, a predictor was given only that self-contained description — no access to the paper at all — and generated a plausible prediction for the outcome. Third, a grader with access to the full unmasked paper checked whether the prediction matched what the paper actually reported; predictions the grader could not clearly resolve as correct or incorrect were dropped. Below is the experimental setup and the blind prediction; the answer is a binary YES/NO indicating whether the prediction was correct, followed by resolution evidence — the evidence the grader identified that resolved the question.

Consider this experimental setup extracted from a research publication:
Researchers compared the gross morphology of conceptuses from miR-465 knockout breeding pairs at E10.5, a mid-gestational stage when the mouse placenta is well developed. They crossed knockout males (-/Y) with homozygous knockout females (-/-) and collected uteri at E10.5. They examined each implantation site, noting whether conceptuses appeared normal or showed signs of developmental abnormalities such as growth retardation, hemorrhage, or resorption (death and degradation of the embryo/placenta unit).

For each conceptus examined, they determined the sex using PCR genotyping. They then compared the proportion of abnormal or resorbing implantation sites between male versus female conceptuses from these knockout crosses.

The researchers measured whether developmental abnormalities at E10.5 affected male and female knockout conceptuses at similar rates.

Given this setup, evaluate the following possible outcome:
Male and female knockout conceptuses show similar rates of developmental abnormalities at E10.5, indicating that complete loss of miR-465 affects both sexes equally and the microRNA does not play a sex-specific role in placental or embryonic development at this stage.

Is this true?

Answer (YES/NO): NO